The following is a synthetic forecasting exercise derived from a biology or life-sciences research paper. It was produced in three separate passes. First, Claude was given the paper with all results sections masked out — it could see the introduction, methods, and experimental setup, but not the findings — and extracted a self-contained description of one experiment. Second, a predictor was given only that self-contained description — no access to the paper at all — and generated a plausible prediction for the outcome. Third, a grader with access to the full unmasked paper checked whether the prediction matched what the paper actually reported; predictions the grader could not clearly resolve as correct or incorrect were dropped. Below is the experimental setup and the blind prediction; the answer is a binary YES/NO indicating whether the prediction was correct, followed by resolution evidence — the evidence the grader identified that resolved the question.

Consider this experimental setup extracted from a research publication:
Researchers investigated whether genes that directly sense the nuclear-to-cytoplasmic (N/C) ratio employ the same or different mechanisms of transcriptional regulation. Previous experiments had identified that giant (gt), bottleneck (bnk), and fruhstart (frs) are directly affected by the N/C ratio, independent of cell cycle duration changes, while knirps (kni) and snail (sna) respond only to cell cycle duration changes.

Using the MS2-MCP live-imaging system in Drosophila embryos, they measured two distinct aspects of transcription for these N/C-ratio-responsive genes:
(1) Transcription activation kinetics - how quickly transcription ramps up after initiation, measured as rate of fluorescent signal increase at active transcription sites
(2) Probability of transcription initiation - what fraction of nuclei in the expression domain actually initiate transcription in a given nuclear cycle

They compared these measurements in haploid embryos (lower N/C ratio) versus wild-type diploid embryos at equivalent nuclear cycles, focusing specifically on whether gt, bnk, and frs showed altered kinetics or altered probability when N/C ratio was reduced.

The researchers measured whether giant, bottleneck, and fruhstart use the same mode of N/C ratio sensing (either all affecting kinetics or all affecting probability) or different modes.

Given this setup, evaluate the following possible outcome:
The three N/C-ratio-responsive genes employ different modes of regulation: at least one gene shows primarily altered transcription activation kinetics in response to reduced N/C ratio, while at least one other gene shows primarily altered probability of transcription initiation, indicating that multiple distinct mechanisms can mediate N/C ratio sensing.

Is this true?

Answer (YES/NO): YES